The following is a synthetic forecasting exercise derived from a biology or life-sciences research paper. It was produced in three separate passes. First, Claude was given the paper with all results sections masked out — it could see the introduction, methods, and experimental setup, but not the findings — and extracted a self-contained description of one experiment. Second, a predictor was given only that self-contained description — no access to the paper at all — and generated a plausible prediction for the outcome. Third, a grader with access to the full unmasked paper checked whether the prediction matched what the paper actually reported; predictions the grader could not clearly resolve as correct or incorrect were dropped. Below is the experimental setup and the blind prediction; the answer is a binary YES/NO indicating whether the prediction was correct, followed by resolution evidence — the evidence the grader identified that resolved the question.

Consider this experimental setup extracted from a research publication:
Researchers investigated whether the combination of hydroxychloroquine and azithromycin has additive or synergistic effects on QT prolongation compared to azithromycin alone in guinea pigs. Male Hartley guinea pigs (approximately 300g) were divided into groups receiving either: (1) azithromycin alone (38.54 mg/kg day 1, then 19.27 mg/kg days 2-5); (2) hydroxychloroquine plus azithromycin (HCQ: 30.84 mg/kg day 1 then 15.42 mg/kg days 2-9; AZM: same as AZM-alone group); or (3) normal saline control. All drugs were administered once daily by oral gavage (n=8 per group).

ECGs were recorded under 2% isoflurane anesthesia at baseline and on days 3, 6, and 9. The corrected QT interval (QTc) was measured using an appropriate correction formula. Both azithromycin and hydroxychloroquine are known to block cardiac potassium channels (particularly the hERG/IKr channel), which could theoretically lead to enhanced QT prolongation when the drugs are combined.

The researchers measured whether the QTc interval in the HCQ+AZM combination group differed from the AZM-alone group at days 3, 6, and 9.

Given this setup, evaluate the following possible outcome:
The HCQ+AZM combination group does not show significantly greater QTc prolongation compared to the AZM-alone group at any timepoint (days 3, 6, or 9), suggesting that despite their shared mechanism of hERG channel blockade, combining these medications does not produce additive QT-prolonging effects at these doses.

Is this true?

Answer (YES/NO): YES